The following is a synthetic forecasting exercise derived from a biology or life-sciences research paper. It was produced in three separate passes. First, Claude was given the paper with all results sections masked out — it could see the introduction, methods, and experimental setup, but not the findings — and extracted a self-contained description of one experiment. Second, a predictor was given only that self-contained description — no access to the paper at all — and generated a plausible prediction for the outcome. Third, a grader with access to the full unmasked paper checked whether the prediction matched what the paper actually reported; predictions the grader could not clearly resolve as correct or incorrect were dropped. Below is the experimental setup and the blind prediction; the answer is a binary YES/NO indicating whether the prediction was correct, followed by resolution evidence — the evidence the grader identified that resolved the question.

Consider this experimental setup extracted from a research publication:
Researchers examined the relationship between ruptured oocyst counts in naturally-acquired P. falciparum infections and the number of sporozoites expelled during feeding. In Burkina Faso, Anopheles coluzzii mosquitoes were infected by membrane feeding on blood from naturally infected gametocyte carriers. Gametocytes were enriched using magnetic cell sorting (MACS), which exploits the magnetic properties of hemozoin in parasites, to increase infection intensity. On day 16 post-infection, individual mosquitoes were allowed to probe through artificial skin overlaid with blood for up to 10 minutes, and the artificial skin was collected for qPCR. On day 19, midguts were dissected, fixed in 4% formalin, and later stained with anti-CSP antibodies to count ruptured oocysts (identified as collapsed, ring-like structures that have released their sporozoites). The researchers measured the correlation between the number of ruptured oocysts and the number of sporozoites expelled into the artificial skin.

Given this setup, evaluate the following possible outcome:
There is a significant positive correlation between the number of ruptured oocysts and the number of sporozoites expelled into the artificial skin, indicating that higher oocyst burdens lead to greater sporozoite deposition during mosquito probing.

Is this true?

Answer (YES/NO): YES